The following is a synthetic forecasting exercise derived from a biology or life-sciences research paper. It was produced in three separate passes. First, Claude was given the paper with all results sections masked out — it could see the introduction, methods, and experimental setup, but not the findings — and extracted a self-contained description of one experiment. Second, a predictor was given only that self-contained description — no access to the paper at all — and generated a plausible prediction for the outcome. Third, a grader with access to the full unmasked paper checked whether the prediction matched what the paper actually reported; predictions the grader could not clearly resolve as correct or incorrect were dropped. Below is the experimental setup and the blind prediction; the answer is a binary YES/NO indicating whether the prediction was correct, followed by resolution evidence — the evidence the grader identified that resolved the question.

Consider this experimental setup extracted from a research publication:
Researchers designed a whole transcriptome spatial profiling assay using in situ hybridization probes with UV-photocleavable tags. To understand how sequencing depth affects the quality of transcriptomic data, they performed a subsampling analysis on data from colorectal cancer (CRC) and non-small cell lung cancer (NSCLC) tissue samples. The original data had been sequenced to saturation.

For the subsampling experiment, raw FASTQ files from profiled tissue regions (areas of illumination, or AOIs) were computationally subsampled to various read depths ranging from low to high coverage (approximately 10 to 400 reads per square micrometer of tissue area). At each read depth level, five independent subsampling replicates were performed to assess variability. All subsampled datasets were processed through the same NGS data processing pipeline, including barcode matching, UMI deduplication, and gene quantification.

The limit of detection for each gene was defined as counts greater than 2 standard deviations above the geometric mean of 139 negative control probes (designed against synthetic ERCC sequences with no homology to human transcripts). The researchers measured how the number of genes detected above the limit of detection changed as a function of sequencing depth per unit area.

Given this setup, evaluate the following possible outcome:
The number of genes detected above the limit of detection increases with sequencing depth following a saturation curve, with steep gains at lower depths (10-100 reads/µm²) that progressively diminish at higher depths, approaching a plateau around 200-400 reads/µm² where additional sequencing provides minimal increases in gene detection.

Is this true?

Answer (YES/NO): NO